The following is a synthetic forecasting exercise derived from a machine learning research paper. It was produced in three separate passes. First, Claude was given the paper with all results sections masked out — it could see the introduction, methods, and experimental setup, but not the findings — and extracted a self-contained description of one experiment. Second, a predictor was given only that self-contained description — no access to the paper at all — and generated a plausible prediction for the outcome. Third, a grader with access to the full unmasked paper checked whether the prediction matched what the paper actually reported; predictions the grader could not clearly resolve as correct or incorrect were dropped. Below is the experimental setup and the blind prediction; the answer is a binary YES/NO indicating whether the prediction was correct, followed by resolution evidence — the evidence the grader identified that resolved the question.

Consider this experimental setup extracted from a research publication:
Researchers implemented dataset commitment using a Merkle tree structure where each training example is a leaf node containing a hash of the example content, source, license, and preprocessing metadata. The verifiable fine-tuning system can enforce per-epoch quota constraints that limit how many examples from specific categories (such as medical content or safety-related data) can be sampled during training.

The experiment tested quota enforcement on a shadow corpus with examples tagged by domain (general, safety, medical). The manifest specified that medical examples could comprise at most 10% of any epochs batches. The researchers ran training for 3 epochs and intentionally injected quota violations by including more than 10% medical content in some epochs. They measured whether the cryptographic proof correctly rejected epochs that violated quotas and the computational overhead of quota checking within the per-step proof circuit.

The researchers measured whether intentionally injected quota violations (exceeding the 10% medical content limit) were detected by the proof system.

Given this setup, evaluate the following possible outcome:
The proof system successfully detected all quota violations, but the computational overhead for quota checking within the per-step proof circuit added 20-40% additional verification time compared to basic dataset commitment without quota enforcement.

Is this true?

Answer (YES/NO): NO